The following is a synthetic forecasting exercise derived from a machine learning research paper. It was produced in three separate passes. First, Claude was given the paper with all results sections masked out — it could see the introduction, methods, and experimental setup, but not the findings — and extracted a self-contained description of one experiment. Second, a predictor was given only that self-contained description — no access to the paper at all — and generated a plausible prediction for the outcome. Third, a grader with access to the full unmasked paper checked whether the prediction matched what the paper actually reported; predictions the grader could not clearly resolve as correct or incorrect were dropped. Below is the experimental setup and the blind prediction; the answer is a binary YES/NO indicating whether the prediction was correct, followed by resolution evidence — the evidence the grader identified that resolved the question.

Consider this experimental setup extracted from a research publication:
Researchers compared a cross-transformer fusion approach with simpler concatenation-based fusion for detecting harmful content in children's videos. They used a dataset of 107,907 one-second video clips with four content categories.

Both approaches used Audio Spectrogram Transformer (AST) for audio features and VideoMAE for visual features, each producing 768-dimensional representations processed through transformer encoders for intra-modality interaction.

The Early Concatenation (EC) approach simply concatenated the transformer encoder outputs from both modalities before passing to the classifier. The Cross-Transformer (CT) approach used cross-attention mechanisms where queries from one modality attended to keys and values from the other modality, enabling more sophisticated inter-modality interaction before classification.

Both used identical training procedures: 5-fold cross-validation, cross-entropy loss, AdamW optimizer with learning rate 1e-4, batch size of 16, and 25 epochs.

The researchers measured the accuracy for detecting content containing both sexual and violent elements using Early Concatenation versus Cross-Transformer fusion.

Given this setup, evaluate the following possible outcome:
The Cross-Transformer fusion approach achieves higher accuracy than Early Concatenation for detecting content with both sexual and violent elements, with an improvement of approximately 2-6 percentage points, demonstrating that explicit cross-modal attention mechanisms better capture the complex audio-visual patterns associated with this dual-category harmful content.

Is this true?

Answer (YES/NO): NO